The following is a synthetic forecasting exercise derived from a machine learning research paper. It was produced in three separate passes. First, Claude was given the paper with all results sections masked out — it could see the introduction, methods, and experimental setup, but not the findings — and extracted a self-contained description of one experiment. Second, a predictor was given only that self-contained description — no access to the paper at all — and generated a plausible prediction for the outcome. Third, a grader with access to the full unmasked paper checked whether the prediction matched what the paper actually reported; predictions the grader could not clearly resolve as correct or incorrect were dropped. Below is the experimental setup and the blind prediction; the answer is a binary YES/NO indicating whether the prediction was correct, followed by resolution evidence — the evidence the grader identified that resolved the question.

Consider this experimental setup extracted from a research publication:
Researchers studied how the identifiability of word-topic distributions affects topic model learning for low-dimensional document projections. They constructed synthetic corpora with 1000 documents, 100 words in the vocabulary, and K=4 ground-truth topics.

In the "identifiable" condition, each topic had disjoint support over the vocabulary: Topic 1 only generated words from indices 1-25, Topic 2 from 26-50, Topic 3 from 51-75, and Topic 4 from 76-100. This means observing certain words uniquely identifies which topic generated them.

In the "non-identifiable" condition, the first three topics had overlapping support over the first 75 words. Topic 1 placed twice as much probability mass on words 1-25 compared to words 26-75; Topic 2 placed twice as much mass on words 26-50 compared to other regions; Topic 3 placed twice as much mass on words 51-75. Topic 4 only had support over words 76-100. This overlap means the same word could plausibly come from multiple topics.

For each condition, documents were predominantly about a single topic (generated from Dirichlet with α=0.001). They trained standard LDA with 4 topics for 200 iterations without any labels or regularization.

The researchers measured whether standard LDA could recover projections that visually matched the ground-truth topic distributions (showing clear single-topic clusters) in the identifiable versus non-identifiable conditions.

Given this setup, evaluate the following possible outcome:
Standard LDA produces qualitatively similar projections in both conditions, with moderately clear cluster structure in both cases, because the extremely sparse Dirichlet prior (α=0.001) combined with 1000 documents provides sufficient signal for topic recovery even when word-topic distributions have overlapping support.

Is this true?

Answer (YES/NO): NO